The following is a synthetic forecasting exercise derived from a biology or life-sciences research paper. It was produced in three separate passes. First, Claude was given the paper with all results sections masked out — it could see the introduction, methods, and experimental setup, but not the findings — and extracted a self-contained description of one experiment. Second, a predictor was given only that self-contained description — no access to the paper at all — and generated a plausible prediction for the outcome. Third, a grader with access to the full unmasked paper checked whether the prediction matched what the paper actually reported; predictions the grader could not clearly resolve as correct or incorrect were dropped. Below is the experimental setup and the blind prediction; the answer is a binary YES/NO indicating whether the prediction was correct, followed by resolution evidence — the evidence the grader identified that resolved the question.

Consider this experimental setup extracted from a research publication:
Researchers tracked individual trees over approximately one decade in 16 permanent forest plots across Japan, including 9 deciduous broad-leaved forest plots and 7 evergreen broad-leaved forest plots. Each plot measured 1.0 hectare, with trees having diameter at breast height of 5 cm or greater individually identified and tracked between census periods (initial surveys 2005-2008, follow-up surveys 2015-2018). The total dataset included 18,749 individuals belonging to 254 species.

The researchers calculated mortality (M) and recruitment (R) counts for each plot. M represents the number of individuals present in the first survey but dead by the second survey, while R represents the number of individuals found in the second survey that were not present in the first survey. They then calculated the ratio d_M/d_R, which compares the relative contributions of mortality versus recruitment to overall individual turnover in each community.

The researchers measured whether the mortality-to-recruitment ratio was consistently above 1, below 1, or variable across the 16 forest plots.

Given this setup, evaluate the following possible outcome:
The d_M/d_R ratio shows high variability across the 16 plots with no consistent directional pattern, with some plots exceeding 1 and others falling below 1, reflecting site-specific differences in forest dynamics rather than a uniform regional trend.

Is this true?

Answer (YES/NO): NO